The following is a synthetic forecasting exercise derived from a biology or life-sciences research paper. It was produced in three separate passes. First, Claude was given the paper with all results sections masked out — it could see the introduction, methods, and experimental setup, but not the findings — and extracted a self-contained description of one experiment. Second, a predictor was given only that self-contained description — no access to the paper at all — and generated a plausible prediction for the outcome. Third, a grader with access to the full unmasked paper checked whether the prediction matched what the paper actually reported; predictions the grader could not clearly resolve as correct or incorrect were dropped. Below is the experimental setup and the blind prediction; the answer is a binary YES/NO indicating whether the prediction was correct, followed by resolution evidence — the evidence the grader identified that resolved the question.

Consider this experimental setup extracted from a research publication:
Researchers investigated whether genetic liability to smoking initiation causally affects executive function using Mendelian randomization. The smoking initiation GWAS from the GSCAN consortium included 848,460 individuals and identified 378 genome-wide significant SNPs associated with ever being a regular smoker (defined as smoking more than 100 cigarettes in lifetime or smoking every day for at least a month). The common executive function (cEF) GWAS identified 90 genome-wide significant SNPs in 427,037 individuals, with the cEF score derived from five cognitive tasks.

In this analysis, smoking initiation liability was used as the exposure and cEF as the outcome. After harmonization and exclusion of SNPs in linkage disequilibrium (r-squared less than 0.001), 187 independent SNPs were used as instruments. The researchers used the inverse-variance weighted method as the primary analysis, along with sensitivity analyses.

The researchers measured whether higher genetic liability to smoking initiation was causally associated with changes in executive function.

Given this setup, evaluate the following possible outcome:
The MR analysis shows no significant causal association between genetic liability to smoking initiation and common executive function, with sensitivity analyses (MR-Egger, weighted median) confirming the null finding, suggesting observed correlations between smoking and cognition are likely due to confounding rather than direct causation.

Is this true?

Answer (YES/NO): NO